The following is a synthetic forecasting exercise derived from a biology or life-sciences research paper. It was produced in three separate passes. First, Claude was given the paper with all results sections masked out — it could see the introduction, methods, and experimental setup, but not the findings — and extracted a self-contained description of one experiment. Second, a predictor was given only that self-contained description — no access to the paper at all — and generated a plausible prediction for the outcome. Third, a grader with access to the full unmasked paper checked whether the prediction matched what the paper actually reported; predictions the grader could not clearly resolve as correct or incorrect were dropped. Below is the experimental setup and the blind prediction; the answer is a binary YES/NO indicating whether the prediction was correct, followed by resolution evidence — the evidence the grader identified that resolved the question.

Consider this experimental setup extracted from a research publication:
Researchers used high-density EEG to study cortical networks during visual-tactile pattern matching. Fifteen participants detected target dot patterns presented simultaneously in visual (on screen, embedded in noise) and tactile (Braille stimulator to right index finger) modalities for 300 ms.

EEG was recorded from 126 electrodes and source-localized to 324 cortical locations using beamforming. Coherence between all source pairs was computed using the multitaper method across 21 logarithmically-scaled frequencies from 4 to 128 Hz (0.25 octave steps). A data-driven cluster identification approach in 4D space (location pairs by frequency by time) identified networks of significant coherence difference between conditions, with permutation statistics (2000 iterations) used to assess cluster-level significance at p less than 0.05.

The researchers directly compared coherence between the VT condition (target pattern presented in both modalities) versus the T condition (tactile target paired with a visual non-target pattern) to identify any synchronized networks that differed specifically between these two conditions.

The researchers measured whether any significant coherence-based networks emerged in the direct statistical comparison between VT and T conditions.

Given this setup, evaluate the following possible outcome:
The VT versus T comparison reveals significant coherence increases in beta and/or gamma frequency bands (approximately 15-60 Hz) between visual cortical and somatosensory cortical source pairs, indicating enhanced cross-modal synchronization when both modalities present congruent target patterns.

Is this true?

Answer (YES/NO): NO